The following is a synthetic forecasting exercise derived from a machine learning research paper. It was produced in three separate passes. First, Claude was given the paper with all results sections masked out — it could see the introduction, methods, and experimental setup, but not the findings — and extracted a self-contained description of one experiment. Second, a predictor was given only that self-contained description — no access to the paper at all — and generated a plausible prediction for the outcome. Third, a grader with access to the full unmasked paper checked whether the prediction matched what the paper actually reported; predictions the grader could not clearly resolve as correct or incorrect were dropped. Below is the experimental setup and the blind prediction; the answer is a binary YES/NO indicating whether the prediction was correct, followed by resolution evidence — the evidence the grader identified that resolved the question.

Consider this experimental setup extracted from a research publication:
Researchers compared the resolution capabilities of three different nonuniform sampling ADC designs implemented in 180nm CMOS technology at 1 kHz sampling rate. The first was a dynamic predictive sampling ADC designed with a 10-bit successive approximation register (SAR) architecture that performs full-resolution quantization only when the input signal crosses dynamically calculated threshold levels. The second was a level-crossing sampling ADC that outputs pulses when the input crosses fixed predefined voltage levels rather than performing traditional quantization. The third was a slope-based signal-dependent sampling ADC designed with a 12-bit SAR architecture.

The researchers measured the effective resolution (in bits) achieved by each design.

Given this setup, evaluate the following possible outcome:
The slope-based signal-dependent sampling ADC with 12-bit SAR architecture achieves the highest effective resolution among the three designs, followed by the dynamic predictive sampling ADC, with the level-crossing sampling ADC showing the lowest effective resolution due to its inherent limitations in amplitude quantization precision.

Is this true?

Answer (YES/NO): YES